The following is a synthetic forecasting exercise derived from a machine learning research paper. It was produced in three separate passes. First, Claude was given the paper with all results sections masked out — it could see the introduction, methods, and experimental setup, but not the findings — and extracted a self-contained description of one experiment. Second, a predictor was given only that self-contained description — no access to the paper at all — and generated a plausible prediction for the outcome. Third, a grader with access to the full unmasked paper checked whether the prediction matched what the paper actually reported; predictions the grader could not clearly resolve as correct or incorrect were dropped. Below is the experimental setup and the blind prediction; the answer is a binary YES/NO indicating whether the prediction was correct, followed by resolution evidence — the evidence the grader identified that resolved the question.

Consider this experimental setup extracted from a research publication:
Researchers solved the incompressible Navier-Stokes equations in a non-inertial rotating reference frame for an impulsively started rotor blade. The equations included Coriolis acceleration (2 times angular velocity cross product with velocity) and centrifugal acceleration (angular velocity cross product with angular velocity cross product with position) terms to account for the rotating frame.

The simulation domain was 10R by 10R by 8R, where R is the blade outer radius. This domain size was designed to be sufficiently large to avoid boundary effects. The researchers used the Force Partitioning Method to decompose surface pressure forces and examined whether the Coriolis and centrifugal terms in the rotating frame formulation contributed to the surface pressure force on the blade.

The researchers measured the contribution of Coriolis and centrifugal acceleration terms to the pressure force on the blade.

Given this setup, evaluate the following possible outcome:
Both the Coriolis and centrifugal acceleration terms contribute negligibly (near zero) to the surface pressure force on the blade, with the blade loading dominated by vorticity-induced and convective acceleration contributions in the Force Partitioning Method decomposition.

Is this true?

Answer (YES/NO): YES